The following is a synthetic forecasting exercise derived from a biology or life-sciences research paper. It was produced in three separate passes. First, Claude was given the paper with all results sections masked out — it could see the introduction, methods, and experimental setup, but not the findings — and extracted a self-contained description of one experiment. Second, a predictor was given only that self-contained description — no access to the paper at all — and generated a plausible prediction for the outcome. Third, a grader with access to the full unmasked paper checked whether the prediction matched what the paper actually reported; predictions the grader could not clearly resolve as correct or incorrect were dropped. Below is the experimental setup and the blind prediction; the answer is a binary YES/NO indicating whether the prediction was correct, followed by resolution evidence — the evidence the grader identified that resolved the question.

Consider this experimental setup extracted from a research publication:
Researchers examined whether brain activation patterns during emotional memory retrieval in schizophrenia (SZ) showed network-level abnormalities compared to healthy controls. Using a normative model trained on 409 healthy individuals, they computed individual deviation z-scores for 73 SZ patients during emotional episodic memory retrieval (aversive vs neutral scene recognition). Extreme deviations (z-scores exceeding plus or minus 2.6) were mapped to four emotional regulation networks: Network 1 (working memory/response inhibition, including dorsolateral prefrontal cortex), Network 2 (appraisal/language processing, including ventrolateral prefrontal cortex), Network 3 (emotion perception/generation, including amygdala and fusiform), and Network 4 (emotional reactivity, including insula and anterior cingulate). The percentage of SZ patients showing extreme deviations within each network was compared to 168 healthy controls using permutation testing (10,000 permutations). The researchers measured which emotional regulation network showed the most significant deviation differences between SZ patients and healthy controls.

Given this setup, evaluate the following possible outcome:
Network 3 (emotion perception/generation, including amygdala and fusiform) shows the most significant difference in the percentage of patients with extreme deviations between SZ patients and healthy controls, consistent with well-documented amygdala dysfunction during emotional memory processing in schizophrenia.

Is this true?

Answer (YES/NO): NO